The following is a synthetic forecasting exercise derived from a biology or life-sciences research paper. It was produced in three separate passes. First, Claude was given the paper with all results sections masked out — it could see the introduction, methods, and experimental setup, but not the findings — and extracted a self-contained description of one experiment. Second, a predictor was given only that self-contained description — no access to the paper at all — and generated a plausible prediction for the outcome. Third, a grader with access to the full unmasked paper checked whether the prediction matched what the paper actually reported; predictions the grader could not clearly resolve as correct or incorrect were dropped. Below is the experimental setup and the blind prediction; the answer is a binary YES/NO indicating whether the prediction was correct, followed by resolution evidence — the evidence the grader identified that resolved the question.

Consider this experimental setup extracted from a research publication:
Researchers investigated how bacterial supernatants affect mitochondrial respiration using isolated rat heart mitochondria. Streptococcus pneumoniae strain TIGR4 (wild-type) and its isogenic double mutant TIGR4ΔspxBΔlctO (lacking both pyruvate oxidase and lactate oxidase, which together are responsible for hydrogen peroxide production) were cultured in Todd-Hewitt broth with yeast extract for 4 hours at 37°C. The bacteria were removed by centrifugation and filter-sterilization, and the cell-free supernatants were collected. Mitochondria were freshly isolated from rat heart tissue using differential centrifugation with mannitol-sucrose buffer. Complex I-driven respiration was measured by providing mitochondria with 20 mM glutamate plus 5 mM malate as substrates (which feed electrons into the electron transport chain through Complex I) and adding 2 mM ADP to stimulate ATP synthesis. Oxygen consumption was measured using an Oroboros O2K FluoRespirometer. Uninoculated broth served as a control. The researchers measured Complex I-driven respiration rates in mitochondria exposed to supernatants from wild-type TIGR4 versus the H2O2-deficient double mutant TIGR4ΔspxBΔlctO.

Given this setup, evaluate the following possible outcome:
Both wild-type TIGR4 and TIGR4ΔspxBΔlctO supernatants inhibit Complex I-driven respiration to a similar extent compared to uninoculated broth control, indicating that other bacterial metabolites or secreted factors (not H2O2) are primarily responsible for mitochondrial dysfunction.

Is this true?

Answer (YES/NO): NO